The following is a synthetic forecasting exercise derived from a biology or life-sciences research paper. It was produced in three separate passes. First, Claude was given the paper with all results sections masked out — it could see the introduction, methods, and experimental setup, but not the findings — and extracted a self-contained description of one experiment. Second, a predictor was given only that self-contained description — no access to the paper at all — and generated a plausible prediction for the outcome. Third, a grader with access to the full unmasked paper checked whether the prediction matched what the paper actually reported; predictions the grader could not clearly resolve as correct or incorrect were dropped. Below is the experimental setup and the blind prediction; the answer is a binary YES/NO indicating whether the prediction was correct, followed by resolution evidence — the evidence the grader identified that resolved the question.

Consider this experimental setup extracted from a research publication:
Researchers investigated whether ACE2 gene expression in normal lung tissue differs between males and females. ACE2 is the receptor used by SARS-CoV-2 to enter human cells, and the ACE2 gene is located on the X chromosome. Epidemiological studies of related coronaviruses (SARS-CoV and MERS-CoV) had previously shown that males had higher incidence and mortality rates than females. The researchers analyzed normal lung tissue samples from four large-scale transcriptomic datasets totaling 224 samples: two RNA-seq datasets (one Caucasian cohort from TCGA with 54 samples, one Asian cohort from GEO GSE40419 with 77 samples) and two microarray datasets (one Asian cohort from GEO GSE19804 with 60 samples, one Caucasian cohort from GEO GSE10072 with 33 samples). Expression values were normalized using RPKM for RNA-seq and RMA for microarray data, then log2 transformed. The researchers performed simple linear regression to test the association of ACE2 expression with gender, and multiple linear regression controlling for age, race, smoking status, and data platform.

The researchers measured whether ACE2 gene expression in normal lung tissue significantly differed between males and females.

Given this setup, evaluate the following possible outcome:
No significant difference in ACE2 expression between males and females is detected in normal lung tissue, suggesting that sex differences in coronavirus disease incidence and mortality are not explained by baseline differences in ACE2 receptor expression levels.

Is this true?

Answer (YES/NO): YES